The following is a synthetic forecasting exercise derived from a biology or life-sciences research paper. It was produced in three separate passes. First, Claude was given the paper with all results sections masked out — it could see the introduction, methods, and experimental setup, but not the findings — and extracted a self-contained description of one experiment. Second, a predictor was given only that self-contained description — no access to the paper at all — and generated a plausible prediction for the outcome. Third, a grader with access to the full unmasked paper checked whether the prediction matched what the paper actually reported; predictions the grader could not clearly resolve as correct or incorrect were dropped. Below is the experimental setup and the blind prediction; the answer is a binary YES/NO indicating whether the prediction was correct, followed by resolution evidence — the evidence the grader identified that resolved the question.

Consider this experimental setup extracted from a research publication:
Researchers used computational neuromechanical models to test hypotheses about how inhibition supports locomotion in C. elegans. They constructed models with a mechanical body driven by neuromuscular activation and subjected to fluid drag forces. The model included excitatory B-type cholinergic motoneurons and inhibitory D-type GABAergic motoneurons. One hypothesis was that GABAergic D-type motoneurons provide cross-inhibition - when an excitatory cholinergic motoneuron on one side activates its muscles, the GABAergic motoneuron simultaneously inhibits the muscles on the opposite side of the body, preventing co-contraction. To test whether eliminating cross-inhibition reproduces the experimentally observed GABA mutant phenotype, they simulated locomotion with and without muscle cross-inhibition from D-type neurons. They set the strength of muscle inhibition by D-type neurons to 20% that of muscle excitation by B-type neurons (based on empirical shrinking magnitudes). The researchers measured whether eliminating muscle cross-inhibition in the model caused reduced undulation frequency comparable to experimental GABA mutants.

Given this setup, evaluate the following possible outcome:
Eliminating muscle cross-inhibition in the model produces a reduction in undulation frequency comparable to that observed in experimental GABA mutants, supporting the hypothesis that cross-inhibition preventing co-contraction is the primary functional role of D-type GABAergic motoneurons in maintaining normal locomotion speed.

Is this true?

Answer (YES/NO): NO